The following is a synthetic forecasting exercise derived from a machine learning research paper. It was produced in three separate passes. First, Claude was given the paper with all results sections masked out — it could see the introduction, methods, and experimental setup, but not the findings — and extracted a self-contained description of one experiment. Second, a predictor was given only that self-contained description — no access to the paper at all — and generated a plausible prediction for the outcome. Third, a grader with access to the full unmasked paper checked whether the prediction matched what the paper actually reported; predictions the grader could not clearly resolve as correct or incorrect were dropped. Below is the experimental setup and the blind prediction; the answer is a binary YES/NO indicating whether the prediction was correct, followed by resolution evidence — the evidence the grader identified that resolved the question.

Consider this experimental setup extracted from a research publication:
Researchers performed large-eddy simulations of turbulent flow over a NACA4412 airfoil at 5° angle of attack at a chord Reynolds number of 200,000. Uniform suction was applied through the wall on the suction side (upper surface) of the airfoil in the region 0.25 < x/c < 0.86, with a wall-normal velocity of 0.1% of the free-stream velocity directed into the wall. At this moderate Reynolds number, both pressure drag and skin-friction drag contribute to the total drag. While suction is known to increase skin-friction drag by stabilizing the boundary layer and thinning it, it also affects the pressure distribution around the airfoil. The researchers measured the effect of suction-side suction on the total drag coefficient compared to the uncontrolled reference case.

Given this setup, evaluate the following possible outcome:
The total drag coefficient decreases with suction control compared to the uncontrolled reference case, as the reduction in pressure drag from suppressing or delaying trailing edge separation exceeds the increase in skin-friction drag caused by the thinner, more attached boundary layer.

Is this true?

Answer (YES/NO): YES